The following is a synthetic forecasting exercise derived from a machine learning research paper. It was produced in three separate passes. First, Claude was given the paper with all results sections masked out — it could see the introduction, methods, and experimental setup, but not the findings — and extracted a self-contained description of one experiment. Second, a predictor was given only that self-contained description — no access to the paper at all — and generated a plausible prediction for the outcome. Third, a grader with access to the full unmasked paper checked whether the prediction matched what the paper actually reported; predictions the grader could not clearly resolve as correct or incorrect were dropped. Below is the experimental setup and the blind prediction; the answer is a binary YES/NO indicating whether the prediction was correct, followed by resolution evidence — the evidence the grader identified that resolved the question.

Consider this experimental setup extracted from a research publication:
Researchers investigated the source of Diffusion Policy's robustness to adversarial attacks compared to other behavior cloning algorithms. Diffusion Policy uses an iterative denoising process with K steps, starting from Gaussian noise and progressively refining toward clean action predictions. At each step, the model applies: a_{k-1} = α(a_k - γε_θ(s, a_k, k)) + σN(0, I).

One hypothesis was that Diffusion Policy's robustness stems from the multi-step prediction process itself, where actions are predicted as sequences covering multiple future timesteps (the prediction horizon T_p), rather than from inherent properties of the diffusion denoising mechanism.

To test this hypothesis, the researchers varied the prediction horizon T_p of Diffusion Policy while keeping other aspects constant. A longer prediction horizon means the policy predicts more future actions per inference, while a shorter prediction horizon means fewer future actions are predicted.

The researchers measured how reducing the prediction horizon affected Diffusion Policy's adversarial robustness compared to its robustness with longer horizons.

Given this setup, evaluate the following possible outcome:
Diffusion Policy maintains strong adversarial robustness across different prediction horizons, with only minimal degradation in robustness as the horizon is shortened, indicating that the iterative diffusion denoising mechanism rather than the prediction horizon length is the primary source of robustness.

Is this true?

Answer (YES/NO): NO